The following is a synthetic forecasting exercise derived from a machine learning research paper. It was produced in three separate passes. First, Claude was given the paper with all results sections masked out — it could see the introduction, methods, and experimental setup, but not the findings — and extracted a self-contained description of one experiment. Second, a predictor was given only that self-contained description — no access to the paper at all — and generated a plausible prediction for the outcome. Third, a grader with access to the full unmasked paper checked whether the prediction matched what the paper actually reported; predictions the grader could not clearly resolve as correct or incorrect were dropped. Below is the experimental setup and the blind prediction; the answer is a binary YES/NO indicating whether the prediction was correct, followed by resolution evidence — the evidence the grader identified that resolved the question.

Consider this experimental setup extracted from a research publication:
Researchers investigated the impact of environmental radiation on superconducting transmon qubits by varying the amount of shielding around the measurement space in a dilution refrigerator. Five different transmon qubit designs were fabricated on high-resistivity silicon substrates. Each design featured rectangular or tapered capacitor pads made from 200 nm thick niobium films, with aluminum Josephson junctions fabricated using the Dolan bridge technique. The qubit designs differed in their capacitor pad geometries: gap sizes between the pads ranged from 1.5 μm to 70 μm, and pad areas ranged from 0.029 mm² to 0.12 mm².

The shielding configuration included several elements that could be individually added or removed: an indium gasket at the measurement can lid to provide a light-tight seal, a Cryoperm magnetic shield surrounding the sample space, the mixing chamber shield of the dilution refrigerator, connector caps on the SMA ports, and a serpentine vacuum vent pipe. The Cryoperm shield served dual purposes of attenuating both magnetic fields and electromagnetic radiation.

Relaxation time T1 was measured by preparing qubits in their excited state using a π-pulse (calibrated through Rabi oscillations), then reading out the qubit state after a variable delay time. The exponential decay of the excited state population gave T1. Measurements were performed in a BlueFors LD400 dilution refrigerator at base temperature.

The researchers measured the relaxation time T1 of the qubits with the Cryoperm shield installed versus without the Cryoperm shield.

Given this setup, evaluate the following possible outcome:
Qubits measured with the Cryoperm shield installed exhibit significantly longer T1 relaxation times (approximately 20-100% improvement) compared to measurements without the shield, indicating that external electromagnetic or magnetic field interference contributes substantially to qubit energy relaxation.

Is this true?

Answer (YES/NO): NO